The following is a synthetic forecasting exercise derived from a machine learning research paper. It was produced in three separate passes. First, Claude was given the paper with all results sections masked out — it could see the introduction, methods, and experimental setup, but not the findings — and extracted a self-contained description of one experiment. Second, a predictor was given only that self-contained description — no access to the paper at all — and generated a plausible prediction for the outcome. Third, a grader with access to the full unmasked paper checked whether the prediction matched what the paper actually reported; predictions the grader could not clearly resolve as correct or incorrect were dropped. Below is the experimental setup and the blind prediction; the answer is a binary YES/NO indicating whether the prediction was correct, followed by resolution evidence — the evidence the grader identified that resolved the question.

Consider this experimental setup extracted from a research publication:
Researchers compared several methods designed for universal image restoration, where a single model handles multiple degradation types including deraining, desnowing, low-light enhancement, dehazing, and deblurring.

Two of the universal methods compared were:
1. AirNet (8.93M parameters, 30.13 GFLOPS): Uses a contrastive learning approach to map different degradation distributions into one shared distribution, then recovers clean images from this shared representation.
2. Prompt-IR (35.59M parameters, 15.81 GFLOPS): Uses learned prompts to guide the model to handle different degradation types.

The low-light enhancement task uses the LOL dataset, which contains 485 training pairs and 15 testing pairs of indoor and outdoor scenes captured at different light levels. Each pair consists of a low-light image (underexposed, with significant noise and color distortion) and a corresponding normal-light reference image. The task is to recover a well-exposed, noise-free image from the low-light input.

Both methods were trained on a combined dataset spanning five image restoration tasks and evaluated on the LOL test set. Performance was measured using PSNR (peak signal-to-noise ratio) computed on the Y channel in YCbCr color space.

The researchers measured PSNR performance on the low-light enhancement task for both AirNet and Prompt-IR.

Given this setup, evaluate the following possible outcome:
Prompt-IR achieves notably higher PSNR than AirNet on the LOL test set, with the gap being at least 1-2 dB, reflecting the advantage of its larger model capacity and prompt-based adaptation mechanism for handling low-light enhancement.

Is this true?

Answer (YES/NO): YES